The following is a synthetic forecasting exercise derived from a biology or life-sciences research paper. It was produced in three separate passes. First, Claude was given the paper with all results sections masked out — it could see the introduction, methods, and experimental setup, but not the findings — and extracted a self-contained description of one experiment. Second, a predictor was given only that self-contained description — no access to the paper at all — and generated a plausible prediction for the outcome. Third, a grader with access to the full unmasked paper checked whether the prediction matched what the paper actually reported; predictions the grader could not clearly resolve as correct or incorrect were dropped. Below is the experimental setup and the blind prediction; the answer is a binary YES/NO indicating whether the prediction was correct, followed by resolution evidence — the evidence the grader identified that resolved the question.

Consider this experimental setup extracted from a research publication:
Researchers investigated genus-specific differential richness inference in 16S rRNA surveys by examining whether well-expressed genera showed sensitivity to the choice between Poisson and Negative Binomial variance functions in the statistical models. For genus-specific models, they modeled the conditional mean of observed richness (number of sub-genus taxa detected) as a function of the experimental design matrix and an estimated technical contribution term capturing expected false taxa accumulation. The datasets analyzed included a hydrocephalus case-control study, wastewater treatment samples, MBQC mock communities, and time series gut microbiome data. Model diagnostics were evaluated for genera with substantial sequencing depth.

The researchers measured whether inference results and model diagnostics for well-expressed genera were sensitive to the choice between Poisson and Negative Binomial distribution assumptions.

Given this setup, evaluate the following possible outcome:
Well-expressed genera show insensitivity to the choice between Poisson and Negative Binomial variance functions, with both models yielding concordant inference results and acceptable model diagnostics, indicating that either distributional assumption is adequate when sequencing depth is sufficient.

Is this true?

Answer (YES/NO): YES